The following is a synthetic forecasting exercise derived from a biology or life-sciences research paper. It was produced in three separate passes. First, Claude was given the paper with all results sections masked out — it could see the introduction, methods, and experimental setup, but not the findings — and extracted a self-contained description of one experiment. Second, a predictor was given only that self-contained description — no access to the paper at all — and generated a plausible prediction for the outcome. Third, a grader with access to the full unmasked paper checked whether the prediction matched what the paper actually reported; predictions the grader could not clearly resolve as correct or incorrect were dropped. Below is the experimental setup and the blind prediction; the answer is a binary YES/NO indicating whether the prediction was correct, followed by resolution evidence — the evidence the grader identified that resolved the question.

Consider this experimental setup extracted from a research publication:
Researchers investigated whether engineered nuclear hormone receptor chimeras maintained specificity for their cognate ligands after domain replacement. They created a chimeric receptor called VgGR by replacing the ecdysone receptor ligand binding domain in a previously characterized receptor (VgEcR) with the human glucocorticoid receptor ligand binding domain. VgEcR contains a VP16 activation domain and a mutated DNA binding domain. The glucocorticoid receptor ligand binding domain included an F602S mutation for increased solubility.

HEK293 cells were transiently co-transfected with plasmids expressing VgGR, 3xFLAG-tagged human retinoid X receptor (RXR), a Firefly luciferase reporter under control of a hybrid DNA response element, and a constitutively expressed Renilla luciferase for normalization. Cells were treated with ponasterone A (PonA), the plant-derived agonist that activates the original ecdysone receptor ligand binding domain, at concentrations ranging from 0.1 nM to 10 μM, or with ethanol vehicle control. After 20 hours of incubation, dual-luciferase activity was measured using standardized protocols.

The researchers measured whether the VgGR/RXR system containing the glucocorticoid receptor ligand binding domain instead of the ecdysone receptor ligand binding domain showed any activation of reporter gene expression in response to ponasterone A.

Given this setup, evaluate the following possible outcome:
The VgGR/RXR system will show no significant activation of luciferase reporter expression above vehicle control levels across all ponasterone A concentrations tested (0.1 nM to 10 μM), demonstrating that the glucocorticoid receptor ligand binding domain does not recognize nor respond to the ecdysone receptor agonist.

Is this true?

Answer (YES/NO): YES